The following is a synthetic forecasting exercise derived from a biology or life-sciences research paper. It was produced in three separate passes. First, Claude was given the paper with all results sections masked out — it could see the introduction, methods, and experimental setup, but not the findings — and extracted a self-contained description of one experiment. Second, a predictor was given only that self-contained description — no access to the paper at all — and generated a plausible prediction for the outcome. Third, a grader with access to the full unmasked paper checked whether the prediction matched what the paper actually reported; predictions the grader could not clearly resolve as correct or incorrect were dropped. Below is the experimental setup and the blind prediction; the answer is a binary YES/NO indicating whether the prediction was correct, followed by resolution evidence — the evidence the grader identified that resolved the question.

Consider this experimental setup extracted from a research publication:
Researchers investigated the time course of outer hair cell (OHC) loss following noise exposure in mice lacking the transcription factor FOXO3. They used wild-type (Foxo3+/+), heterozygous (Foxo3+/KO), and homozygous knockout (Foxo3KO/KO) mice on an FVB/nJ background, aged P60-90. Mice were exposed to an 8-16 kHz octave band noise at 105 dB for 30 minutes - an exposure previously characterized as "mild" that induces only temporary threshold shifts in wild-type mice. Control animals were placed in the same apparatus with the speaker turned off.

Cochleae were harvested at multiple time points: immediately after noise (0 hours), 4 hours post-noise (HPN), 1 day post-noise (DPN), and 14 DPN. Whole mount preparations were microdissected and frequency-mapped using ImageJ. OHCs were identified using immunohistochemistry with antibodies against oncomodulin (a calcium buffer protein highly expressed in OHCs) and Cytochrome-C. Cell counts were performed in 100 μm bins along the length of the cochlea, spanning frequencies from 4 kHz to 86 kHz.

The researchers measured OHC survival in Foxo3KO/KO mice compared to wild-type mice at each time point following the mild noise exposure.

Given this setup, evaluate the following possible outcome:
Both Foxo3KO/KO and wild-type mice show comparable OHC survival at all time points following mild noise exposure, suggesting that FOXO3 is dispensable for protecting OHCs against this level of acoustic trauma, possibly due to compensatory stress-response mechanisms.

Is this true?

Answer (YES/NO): NO